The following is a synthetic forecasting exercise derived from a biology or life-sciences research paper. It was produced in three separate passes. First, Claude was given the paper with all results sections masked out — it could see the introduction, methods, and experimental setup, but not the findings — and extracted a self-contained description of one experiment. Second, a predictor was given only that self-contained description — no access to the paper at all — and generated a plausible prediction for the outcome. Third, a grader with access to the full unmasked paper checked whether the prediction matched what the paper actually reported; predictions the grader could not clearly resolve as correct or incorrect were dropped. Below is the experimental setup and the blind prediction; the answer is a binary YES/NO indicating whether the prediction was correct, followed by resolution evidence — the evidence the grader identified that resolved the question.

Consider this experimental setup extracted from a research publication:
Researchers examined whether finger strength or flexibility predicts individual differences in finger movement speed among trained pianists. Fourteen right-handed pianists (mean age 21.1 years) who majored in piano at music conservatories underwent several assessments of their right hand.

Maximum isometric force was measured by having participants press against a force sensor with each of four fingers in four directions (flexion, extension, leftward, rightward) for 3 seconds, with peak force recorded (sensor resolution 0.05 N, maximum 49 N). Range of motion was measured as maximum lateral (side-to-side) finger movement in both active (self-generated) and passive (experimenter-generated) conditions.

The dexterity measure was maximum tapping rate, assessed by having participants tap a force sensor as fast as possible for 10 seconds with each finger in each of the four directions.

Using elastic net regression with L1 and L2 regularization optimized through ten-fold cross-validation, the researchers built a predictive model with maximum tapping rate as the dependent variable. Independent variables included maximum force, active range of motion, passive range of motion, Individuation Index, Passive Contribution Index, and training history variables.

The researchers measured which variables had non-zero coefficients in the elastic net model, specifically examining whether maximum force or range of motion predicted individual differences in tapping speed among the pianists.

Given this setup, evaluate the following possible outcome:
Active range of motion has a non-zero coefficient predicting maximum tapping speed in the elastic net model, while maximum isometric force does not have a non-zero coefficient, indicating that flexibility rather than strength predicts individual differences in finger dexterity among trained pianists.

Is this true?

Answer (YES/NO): NO